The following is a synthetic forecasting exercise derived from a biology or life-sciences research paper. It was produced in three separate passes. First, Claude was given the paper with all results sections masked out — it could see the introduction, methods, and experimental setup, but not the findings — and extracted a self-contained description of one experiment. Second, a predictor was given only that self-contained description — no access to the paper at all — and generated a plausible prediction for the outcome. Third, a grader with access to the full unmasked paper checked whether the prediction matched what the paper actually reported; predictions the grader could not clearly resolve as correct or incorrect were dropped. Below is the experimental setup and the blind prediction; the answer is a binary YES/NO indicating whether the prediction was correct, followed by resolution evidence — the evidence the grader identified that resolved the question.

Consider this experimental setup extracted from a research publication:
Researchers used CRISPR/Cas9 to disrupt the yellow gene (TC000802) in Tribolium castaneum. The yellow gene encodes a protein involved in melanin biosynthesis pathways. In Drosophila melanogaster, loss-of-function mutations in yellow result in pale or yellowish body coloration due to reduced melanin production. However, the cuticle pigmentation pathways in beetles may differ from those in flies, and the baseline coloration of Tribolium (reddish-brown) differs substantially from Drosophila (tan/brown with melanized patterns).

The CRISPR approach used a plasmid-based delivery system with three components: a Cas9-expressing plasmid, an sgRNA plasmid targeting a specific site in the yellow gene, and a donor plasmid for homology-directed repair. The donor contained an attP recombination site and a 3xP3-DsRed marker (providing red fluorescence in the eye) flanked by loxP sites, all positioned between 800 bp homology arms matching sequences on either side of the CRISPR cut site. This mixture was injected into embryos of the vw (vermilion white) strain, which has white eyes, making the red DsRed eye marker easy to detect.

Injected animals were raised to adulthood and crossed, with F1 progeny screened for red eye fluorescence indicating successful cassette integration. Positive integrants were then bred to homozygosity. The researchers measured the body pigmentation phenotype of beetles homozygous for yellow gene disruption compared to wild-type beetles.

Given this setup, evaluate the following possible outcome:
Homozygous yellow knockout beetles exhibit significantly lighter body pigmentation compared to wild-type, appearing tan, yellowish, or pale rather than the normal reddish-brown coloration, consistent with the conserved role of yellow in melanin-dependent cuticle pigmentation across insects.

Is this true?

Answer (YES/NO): NO